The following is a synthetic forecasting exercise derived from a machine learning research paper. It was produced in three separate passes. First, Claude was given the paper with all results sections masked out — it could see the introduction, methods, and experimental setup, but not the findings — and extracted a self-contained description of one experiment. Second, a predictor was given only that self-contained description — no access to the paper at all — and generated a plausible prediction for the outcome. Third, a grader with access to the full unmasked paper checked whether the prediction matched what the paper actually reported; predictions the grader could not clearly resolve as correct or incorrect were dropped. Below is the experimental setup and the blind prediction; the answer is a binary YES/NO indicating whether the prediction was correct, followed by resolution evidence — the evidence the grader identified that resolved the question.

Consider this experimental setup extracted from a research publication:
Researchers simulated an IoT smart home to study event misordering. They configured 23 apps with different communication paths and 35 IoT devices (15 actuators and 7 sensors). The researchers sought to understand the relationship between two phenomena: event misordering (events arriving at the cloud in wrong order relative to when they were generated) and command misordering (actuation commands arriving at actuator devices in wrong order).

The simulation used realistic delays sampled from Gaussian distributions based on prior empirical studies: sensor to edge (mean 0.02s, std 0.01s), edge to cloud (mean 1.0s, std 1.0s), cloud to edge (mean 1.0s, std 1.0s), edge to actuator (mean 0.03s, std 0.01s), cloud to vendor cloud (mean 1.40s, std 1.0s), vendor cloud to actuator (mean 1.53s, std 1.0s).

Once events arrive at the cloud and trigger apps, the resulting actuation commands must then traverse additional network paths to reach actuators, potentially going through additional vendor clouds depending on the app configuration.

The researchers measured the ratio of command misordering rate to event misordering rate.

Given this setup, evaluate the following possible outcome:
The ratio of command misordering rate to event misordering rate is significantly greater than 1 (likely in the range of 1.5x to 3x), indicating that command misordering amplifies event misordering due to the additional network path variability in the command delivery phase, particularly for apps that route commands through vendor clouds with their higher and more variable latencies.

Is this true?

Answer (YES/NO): YES